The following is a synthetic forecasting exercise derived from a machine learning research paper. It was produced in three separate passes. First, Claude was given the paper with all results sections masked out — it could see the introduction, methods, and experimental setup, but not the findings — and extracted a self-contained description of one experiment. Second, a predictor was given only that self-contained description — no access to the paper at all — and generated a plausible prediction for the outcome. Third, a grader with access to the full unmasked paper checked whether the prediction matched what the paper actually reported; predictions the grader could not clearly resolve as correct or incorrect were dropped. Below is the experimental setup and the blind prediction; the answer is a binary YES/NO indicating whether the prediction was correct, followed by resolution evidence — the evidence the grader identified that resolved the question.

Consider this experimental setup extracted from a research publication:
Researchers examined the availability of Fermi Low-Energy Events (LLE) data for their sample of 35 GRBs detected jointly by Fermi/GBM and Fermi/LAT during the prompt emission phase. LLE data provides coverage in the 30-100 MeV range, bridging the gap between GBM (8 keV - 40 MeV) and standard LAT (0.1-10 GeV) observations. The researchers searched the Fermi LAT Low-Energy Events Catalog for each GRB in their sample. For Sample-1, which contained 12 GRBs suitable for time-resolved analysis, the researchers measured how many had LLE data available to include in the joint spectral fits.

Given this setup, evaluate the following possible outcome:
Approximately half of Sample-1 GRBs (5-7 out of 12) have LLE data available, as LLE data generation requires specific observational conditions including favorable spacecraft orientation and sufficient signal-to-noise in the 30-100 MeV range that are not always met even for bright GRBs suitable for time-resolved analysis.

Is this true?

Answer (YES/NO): NO